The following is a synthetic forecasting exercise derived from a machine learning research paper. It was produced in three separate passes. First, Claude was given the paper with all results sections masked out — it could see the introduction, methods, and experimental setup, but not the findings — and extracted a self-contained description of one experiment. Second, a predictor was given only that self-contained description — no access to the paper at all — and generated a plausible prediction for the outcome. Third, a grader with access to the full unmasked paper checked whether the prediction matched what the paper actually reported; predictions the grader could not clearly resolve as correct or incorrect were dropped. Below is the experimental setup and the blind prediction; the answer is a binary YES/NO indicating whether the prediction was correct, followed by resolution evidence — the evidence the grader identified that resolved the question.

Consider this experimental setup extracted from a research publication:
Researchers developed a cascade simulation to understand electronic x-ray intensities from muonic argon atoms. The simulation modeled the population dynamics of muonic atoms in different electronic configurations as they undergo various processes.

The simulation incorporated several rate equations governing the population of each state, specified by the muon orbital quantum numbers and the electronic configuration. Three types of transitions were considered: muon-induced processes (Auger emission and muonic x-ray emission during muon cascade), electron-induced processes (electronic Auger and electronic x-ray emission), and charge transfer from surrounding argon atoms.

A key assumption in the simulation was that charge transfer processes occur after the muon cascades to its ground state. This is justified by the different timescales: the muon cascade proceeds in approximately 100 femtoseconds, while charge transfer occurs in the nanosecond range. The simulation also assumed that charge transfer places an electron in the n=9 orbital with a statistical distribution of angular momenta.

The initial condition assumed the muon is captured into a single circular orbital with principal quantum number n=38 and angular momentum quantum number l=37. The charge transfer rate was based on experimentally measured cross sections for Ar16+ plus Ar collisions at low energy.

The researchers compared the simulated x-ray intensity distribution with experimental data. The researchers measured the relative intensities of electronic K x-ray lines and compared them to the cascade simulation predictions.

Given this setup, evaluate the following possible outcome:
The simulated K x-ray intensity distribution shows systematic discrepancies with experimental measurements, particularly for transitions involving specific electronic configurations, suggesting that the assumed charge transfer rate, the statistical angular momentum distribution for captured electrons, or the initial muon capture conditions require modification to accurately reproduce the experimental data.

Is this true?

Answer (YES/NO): NO